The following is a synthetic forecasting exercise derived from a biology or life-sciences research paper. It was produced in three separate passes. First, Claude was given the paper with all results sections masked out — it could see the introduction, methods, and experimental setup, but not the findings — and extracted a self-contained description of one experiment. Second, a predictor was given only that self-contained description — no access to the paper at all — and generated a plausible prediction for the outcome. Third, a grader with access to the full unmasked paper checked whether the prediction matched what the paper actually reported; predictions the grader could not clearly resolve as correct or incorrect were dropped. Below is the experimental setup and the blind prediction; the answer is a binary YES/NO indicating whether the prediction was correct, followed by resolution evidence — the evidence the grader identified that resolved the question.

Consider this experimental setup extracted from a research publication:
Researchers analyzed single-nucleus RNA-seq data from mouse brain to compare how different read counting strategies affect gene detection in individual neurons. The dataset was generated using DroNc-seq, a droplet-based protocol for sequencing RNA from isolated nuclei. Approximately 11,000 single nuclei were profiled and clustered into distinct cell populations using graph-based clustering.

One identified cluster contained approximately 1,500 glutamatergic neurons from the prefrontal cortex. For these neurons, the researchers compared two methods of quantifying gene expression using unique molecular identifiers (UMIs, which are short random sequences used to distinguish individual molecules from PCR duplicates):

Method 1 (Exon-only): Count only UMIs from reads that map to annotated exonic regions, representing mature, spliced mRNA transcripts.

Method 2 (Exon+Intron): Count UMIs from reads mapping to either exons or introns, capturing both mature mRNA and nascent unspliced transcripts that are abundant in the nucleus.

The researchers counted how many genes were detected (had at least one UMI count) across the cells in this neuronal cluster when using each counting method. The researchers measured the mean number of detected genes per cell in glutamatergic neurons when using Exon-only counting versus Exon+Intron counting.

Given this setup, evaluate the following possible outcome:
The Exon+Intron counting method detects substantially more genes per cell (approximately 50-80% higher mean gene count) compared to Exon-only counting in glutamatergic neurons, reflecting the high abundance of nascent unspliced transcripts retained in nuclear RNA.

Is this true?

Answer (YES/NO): NO